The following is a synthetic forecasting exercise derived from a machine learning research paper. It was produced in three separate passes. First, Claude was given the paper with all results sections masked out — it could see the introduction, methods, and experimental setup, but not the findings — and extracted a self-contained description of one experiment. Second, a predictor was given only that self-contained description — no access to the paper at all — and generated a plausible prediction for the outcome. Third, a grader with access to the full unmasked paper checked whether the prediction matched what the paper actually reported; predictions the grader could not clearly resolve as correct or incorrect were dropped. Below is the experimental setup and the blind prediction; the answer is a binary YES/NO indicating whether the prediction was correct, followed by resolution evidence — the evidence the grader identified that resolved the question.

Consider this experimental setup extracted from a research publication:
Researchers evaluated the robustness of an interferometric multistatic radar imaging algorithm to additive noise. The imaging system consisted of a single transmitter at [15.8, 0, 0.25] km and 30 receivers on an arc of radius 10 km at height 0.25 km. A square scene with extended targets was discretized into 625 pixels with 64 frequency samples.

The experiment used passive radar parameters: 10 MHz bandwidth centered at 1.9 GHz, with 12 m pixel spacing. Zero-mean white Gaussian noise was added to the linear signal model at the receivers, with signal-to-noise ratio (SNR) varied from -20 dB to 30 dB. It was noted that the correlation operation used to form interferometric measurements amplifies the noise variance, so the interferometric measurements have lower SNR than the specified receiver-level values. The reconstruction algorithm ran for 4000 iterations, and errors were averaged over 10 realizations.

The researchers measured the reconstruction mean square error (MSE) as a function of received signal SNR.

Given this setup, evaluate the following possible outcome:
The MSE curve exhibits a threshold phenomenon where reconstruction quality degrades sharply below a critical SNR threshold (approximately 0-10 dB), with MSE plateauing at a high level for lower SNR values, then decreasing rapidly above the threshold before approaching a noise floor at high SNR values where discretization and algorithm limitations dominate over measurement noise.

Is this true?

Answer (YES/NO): NO